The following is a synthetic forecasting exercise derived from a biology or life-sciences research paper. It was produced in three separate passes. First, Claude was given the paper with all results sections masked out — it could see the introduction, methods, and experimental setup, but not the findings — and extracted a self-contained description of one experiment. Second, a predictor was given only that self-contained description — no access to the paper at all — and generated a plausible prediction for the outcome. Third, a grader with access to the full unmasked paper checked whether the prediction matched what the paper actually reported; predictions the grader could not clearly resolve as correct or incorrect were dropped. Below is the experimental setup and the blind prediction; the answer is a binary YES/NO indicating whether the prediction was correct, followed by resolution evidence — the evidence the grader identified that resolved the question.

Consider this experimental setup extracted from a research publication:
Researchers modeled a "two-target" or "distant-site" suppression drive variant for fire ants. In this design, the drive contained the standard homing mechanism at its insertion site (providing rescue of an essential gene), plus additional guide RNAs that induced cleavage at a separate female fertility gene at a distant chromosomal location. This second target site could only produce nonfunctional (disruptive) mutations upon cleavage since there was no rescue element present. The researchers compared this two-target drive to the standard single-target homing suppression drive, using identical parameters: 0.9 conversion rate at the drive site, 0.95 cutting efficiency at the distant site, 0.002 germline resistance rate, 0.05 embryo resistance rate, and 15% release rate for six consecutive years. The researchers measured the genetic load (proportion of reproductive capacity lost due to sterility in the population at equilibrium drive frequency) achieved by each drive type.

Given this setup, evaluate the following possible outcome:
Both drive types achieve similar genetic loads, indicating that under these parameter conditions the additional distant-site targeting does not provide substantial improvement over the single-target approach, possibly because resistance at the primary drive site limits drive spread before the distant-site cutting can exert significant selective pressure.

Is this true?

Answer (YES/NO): NO